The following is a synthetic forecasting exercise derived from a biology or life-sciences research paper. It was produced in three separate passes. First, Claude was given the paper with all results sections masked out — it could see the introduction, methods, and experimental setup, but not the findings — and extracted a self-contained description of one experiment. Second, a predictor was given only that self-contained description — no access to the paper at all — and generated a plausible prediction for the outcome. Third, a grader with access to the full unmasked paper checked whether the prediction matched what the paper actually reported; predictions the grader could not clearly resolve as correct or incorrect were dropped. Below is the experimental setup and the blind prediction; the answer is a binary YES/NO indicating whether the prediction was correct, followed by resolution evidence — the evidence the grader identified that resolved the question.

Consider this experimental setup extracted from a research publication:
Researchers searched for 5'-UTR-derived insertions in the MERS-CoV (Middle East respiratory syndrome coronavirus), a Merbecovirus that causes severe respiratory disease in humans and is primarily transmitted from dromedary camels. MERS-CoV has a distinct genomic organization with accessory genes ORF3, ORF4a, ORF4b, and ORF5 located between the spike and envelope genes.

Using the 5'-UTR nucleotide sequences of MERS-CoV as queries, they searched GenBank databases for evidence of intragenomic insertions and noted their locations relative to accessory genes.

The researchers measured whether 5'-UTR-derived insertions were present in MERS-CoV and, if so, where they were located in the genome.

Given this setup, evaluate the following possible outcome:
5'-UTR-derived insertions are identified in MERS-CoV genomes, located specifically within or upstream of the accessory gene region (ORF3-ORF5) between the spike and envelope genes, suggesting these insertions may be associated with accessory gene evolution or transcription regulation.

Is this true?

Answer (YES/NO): YES